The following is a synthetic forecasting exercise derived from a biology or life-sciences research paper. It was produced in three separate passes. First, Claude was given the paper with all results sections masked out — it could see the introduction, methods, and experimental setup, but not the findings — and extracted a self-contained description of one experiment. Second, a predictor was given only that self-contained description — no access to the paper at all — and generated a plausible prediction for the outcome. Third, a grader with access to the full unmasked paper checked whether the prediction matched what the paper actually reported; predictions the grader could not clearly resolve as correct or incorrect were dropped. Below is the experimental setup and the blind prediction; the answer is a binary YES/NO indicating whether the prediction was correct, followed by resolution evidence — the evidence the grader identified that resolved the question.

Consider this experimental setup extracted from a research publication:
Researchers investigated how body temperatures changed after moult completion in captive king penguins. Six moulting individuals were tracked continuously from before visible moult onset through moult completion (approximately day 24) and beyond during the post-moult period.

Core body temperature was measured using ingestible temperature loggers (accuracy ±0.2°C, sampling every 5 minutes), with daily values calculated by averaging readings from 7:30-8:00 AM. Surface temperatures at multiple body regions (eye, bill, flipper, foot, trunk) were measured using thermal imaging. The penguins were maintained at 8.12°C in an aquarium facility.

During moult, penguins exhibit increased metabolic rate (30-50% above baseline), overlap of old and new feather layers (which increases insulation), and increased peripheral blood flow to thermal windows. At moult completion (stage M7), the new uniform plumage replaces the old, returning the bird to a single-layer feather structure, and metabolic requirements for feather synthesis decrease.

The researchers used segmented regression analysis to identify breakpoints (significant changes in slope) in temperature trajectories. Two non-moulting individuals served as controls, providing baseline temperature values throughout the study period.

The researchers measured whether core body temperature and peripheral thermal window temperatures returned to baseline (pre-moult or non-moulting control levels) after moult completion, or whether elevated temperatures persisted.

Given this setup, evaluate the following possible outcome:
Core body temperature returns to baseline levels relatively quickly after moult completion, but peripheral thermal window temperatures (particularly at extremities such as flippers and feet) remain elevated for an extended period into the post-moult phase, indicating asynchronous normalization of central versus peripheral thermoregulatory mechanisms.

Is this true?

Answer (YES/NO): NO